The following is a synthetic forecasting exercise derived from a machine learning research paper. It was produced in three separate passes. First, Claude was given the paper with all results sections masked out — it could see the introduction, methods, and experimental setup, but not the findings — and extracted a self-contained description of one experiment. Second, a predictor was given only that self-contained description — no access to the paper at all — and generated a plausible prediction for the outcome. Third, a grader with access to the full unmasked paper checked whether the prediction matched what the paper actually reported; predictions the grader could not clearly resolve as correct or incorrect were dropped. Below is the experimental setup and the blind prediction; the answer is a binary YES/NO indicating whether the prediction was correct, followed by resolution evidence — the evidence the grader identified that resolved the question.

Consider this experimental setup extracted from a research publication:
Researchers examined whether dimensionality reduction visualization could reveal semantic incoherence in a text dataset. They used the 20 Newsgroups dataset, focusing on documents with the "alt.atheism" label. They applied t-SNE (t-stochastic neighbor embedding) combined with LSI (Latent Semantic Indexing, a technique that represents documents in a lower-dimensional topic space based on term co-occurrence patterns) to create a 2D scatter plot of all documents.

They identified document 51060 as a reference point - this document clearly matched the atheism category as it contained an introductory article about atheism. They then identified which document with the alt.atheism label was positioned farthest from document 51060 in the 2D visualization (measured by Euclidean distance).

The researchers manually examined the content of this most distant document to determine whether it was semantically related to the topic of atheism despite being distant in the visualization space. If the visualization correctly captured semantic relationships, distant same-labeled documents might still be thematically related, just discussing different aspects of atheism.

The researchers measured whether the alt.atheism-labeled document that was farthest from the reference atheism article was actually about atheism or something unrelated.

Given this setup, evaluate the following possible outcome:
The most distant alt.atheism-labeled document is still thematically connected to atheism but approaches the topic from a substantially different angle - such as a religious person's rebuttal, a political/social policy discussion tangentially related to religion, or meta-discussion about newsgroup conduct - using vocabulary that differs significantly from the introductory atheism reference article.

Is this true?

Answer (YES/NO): NO